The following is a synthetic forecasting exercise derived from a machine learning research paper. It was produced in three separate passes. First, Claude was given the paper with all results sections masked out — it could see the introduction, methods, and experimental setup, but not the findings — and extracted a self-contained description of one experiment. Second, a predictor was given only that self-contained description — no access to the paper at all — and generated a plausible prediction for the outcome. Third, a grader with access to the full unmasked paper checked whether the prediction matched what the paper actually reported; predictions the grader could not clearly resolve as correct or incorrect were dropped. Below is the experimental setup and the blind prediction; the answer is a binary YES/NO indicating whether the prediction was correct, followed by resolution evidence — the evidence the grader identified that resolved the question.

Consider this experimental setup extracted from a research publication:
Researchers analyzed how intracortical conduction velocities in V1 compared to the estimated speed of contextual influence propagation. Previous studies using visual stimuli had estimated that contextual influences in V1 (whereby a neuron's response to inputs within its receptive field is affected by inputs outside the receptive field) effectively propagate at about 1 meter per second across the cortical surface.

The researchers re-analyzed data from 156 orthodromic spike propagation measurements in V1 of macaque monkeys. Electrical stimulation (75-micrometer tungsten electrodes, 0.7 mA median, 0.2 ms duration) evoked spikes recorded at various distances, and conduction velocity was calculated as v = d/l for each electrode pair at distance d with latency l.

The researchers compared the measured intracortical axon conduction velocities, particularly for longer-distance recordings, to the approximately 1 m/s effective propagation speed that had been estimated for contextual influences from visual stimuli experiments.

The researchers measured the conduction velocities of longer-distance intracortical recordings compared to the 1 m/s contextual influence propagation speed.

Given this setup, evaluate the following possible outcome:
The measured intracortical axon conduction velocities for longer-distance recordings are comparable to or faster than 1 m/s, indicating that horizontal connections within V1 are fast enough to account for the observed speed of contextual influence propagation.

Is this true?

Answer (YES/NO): YES